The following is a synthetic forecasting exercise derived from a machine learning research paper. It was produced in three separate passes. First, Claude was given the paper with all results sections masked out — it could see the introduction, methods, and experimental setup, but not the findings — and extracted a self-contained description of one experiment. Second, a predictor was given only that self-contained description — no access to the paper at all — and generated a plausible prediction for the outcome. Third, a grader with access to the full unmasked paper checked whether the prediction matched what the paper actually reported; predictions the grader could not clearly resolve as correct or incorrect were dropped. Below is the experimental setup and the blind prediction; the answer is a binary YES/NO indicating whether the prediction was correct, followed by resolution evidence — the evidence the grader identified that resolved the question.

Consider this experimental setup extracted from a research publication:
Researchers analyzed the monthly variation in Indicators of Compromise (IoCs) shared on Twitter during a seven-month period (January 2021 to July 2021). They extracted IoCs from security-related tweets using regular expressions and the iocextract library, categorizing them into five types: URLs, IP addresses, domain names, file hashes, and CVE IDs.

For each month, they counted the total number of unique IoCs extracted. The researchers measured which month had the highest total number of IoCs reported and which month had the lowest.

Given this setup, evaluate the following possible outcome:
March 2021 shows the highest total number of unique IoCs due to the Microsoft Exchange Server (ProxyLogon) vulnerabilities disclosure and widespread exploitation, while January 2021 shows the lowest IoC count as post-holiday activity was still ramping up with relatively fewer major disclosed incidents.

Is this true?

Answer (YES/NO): NO